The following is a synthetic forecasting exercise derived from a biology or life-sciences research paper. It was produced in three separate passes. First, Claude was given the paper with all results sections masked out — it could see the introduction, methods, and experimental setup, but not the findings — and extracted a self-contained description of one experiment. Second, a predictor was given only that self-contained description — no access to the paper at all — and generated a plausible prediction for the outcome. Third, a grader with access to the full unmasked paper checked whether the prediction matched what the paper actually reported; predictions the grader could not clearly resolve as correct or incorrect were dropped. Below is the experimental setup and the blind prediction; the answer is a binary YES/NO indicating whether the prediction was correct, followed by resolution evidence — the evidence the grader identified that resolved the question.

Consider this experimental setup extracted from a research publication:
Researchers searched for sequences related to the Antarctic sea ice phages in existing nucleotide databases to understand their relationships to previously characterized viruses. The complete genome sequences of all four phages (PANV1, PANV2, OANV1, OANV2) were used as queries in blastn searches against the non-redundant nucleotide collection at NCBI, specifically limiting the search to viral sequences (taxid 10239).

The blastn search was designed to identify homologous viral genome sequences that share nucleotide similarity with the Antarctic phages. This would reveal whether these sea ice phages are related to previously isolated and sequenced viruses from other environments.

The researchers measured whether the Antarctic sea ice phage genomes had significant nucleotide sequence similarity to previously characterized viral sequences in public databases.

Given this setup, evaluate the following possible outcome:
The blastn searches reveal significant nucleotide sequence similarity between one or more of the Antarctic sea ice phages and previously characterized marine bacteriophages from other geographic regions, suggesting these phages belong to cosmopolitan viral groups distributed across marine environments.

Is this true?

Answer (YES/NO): NO